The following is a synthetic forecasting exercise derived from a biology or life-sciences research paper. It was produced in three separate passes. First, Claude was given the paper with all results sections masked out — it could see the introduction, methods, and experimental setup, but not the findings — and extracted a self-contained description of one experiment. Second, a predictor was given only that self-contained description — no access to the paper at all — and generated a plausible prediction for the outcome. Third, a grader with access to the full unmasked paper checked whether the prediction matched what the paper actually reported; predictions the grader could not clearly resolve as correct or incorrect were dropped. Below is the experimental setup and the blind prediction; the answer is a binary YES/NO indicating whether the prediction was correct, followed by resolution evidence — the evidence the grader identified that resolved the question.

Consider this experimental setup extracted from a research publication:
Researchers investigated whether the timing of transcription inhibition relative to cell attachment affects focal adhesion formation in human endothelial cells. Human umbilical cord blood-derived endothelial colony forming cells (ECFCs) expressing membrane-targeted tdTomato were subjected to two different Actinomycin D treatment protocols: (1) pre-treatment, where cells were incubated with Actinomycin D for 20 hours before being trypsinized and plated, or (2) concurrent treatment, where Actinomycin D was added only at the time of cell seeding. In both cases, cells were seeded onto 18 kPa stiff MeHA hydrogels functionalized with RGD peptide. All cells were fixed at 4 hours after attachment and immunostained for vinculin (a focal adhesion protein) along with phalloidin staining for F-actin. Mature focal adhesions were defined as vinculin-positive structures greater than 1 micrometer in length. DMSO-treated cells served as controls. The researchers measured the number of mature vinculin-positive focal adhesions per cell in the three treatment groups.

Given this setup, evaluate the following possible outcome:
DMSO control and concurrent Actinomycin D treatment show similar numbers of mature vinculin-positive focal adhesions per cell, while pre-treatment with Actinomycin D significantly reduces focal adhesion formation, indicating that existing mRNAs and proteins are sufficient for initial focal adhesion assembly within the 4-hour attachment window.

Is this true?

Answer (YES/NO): NO